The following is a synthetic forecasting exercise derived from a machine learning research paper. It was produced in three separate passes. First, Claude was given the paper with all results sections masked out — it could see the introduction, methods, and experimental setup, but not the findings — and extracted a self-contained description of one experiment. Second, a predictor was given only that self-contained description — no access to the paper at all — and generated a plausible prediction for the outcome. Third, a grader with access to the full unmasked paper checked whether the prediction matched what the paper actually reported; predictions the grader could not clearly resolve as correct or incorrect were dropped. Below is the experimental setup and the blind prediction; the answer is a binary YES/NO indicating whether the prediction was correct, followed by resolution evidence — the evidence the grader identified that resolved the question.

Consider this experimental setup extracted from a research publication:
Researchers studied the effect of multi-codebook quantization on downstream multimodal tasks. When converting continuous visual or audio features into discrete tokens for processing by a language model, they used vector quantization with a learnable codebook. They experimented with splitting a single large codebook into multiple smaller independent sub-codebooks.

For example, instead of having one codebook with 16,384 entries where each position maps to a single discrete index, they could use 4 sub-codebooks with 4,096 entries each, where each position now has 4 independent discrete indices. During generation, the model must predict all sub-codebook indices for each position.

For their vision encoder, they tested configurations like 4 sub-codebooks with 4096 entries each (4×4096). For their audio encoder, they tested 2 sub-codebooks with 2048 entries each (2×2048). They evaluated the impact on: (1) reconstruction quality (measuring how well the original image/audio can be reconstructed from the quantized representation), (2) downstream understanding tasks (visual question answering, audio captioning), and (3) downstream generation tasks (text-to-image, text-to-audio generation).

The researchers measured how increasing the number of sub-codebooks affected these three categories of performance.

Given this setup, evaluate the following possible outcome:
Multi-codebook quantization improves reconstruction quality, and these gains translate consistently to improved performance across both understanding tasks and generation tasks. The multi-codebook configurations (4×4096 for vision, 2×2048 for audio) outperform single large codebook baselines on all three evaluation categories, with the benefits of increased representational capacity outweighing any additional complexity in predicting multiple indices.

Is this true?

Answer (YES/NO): NO